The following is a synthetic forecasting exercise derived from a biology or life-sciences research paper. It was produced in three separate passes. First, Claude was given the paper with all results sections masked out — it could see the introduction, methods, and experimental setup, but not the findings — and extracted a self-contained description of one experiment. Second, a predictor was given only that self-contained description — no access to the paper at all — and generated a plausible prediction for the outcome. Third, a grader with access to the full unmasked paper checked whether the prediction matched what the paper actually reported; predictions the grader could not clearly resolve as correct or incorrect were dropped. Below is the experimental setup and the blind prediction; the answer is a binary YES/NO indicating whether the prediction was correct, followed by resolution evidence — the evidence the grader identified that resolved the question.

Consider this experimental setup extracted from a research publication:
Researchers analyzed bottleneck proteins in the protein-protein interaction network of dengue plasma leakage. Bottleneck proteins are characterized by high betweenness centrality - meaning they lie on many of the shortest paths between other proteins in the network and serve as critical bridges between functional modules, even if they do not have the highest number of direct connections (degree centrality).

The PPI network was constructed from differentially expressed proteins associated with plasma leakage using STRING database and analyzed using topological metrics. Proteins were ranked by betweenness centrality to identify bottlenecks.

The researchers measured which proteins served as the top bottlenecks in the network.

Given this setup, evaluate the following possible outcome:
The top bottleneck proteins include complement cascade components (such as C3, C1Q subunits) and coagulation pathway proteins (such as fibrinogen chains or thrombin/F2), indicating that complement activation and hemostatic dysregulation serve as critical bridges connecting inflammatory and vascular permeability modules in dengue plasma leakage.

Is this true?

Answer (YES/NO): NO